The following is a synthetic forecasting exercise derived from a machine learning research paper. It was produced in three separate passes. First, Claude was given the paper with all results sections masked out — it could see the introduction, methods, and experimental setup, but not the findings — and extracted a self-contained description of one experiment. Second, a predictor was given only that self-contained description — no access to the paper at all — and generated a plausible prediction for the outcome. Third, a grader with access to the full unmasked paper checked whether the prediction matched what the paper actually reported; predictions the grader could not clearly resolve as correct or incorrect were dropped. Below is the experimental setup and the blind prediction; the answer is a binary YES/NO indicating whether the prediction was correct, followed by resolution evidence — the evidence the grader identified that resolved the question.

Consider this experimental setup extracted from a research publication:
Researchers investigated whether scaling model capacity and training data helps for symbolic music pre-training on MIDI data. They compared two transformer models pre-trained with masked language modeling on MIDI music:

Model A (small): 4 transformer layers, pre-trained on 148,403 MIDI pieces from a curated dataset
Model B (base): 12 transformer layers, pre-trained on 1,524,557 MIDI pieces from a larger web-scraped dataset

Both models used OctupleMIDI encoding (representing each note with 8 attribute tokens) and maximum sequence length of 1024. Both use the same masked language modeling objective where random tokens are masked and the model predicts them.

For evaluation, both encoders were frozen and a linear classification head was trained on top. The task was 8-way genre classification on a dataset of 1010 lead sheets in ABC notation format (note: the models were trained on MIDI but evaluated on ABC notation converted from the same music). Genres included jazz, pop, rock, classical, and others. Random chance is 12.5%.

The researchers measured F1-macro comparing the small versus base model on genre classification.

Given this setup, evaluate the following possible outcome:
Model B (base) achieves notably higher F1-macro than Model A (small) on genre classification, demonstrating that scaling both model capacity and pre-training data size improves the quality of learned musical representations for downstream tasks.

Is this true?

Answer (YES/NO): NO